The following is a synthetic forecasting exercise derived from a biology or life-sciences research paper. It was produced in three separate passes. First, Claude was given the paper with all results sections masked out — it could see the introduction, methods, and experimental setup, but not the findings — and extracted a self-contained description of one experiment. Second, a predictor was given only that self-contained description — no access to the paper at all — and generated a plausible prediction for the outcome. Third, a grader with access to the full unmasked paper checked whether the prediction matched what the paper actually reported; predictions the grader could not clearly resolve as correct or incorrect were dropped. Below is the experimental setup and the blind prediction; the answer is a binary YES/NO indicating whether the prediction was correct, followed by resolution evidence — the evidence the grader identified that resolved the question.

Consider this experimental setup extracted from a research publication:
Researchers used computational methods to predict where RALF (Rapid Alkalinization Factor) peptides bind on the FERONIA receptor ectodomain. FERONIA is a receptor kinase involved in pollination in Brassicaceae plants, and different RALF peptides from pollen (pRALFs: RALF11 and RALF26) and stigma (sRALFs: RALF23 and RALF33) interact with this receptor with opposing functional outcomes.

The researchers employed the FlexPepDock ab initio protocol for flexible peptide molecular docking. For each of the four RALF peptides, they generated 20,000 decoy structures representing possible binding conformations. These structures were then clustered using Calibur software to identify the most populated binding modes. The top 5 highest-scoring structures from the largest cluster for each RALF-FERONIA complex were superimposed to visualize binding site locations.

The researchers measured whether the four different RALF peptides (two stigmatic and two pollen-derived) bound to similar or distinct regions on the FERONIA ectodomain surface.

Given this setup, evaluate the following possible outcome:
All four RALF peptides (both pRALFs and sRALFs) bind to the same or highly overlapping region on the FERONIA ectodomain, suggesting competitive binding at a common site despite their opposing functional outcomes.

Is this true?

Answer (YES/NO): YES